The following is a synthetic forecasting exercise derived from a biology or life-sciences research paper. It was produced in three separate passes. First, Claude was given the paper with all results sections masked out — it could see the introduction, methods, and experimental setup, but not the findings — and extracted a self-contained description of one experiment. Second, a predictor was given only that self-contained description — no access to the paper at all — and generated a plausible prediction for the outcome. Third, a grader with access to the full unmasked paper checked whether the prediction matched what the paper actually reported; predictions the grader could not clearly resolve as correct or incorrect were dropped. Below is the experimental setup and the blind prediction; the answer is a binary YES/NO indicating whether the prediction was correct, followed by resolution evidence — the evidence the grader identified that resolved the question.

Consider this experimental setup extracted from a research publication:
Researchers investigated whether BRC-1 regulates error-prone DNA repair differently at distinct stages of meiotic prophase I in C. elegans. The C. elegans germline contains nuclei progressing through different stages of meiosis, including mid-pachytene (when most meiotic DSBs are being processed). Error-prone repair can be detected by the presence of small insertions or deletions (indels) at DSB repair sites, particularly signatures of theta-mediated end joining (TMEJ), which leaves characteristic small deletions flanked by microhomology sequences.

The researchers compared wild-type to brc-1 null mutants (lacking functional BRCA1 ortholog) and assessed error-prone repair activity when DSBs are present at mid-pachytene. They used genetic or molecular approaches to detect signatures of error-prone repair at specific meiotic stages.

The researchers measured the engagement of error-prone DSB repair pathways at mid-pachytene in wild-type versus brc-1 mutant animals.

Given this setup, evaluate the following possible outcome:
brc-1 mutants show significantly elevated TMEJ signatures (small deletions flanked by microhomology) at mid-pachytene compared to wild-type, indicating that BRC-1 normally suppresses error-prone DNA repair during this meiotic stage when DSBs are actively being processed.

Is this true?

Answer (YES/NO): YES